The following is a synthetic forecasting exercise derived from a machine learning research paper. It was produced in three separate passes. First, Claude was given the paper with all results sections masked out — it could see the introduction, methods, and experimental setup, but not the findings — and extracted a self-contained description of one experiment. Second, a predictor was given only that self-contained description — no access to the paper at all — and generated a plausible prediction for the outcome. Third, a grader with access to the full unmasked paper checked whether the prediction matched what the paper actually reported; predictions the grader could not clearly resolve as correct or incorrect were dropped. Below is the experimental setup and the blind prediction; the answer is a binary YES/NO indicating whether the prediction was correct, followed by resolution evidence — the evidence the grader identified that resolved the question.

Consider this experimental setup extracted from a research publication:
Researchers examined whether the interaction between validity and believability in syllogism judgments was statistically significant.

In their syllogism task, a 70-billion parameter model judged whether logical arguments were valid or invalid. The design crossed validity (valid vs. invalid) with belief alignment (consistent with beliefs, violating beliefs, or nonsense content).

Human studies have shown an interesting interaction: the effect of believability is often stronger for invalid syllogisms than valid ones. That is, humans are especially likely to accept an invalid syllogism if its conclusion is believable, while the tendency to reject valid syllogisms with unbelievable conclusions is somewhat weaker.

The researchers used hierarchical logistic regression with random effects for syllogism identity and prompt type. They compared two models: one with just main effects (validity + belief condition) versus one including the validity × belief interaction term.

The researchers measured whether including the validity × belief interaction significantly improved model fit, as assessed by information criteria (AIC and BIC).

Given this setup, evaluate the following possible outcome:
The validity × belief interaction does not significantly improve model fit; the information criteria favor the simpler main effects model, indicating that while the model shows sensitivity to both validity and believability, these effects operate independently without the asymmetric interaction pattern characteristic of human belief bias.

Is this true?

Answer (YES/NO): YES